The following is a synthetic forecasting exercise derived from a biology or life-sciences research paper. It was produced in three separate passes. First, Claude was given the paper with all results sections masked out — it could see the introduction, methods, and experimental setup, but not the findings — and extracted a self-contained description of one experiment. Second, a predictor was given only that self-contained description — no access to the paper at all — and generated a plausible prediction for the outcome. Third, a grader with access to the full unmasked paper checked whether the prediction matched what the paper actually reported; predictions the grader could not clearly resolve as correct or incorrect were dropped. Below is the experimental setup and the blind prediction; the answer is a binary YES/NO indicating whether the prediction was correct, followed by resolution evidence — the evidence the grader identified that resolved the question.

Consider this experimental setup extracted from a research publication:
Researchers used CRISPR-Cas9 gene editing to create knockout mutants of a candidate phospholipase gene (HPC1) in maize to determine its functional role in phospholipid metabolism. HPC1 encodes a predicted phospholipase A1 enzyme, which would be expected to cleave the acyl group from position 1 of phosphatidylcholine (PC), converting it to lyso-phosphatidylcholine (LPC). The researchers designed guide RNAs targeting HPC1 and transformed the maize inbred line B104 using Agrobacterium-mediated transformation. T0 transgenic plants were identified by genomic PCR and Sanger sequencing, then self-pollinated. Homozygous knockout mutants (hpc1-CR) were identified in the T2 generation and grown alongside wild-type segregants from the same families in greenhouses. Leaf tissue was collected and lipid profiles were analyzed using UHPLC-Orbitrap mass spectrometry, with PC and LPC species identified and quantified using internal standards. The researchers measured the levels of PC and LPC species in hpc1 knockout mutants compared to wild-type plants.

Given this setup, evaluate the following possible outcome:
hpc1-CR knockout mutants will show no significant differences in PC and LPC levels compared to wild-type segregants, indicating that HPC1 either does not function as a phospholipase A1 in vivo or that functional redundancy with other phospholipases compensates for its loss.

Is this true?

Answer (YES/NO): NO